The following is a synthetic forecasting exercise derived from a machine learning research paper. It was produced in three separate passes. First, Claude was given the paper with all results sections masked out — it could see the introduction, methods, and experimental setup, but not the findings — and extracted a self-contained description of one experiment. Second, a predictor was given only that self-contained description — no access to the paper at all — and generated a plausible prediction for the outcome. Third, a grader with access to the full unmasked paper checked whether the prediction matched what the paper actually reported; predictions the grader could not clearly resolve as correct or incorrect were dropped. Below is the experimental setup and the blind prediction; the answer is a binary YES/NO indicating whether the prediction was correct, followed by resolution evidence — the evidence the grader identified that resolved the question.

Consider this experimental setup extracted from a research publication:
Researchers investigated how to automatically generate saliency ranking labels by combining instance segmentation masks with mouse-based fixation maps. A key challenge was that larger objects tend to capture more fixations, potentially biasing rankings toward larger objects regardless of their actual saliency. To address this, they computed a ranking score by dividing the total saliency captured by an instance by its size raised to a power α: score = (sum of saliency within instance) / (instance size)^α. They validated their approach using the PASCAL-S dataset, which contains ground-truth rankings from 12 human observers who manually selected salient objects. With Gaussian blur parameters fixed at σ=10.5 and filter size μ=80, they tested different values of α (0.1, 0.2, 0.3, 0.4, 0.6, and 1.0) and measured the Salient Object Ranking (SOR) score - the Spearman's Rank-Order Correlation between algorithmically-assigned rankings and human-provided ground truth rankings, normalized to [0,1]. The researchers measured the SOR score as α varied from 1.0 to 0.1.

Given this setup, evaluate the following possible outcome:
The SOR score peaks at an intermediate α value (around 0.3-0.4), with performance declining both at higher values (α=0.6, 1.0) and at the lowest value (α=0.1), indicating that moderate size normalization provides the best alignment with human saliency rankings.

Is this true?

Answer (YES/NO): YES